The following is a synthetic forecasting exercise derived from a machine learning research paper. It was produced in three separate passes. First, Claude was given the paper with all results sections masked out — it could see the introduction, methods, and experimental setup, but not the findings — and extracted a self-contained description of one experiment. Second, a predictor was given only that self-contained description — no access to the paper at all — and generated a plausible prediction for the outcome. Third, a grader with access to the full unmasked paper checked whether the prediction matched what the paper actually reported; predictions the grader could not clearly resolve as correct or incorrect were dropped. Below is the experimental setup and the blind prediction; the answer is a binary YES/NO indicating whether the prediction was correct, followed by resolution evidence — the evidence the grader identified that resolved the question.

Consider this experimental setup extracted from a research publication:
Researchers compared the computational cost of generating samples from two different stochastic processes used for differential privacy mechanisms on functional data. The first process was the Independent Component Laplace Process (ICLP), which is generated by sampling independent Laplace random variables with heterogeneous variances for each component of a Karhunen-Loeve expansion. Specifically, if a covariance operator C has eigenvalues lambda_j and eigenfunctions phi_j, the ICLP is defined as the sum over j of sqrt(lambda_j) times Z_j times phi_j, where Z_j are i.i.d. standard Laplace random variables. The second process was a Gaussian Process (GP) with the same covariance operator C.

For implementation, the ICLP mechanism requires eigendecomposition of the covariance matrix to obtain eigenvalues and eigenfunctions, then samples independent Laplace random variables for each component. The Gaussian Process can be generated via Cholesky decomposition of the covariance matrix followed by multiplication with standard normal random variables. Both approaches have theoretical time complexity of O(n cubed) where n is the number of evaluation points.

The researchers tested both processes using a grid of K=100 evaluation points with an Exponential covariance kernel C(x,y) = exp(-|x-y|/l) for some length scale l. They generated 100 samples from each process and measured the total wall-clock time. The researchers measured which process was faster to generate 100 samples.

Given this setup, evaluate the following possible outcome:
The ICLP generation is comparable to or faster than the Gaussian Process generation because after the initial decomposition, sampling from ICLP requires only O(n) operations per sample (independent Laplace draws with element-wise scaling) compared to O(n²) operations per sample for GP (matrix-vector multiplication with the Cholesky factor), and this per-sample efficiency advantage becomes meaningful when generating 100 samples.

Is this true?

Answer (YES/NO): NO